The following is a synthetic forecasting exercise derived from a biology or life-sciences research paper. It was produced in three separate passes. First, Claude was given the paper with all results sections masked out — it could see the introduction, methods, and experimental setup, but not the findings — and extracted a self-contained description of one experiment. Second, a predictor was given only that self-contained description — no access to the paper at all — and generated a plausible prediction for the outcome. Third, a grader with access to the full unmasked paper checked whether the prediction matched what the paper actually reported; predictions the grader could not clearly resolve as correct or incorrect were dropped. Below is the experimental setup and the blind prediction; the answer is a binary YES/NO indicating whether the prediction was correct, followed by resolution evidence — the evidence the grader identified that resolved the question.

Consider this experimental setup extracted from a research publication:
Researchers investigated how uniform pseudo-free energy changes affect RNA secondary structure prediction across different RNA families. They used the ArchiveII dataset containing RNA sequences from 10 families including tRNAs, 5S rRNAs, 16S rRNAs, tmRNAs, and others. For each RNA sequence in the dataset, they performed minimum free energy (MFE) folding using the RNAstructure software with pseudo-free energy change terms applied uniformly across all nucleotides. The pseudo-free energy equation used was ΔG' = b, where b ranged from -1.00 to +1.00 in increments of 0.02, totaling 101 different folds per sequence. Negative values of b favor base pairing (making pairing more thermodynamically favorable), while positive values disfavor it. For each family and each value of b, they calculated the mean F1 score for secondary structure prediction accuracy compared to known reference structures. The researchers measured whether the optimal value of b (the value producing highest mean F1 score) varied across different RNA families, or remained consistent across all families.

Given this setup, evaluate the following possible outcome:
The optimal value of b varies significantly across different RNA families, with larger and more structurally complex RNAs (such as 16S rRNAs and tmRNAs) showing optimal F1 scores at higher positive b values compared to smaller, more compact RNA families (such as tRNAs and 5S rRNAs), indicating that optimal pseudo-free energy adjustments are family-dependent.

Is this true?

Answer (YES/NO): NO